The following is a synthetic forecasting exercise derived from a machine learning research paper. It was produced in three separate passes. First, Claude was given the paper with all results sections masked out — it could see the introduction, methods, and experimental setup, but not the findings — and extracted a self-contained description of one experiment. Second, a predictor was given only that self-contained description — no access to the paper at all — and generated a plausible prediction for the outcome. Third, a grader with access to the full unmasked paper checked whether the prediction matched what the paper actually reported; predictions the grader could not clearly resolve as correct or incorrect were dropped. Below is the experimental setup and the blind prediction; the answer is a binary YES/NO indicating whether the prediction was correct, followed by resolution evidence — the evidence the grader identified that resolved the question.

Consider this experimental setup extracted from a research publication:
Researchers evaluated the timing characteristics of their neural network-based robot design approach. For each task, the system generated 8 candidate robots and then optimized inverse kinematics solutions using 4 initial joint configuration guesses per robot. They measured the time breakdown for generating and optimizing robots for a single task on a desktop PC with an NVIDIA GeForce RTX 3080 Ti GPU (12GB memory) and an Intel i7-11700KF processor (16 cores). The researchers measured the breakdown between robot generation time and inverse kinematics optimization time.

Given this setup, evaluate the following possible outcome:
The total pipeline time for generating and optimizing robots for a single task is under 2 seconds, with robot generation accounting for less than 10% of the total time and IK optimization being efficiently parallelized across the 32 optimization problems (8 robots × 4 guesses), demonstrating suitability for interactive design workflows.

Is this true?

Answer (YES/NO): NO